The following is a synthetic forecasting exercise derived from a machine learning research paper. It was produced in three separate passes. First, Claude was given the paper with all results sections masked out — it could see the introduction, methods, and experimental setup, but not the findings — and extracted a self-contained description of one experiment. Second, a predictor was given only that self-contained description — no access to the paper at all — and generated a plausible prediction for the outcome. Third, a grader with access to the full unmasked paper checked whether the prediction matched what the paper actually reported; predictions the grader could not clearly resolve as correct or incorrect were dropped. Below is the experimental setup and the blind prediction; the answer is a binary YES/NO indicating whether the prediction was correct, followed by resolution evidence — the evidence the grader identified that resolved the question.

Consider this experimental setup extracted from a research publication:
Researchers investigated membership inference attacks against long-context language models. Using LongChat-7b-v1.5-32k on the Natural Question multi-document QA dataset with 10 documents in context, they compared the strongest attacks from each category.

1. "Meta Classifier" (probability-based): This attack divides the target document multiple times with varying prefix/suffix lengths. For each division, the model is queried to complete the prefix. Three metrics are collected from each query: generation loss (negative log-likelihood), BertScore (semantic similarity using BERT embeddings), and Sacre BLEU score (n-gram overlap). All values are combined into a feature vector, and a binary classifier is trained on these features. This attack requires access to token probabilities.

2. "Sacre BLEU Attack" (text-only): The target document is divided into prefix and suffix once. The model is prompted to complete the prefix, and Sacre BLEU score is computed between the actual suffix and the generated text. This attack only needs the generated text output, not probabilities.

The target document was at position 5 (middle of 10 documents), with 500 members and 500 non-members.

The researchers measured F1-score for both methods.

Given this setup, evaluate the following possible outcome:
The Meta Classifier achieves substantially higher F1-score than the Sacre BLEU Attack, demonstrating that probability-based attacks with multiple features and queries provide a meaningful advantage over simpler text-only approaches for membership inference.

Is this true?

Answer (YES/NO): NO